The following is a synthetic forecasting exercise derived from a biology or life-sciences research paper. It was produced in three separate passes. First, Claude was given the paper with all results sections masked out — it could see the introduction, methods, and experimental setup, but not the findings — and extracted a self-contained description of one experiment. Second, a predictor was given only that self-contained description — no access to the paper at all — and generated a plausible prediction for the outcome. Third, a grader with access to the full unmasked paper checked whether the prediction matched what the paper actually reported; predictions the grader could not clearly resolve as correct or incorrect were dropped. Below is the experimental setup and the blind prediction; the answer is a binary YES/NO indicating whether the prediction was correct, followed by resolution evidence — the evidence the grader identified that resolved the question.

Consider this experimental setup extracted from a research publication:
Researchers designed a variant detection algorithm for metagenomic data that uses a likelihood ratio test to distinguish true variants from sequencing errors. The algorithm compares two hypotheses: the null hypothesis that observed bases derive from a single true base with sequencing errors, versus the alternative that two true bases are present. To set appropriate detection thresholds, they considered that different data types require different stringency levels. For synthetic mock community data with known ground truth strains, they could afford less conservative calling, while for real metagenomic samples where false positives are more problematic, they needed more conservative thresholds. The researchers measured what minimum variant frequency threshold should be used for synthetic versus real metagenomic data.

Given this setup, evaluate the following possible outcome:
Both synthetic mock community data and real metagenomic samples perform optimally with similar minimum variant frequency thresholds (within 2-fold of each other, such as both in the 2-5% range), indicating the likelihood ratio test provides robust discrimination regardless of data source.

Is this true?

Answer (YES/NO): NO